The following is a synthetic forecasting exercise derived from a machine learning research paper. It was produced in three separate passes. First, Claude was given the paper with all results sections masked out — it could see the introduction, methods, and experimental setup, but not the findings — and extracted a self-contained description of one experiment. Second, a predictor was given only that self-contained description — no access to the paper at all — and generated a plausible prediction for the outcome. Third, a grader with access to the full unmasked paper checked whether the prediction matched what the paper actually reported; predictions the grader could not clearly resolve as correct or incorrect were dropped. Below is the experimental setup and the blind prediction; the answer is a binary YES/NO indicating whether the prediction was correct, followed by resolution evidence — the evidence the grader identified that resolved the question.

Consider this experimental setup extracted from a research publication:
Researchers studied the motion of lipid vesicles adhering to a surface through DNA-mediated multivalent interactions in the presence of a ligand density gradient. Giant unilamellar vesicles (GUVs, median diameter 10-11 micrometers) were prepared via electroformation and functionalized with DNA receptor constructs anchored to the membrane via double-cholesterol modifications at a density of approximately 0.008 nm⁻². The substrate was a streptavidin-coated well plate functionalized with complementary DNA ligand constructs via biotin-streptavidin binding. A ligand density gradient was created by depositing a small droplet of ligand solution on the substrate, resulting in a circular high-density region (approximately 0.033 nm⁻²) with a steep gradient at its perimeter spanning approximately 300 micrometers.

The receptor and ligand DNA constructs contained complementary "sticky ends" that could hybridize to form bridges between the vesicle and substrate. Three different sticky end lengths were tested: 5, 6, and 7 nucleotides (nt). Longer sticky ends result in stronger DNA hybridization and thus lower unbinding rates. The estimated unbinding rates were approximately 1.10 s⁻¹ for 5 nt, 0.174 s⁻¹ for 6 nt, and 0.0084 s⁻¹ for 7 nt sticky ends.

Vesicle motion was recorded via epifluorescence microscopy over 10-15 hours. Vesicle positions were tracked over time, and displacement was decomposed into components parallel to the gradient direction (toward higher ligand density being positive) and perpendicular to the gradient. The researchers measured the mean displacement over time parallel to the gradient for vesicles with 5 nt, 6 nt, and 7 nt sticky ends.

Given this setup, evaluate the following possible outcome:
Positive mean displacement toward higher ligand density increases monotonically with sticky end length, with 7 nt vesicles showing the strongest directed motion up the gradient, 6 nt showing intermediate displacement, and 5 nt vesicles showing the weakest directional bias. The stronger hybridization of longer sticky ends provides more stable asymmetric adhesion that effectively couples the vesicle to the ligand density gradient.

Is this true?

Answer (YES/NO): NO